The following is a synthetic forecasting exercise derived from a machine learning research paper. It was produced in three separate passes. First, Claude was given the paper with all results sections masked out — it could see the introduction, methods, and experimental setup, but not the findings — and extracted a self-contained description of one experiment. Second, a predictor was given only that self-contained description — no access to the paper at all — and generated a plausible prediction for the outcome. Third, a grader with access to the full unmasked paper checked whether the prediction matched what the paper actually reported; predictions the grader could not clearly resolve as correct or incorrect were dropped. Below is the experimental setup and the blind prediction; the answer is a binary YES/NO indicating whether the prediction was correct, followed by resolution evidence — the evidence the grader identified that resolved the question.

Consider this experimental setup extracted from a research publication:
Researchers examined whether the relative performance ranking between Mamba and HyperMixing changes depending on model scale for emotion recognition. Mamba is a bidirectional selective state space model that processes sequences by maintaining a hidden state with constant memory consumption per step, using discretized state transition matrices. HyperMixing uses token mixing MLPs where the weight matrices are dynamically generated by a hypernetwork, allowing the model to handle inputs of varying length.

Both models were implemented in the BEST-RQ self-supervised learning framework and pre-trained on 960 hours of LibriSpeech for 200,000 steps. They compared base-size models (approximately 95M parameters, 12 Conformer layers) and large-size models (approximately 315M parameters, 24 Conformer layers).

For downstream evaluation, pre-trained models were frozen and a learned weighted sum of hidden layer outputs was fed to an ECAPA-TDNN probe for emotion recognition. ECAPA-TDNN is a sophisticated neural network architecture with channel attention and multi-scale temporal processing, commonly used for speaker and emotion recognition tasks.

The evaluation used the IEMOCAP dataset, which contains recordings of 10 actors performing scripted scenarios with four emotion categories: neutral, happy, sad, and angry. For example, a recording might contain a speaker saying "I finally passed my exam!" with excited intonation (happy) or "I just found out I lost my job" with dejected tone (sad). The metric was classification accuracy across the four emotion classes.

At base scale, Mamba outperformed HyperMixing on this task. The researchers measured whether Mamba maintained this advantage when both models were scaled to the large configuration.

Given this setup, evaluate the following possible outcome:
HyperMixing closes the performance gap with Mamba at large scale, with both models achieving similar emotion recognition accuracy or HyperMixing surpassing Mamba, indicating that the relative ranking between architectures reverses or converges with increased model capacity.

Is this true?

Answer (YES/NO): YES